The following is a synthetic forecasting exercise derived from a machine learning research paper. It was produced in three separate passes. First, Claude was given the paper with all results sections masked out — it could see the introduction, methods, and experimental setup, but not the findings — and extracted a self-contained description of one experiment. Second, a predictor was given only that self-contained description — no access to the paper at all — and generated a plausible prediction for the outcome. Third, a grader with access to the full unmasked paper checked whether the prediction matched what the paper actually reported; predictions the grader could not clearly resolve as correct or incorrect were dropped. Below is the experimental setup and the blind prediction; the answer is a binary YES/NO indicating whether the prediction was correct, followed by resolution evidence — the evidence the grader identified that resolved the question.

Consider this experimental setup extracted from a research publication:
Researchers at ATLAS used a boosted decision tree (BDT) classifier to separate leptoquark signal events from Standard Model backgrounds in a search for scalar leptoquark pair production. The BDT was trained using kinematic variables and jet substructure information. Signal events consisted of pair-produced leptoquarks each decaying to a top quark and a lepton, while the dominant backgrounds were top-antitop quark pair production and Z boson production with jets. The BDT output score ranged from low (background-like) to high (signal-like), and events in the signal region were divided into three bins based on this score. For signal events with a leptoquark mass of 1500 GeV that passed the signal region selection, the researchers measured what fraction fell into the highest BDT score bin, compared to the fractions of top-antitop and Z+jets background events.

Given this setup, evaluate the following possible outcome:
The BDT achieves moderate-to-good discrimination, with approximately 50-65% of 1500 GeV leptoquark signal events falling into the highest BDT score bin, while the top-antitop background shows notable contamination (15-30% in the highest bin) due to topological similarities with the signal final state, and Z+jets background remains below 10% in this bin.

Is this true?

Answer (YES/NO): NO